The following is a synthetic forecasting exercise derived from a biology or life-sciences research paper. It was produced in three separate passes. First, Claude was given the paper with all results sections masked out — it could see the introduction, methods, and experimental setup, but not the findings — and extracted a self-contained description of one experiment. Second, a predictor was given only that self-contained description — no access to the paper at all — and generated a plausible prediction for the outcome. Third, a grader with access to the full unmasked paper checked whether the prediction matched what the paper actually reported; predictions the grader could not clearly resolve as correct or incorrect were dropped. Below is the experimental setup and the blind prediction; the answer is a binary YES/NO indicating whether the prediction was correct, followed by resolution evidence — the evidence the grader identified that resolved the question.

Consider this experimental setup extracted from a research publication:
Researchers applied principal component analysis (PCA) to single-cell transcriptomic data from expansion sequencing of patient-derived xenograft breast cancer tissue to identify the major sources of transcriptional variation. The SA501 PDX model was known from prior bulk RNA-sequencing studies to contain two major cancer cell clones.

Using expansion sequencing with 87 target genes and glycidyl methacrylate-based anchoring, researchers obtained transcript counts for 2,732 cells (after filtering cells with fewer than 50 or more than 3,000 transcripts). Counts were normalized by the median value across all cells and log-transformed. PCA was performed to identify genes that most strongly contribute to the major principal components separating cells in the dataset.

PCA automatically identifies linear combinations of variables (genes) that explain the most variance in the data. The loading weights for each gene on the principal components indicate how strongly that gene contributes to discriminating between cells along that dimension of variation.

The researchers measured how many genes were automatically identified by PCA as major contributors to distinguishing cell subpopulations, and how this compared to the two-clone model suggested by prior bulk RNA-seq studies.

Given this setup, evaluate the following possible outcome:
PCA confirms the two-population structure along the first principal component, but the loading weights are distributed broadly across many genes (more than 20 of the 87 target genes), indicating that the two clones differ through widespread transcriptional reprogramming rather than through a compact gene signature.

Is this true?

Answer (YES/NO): YES